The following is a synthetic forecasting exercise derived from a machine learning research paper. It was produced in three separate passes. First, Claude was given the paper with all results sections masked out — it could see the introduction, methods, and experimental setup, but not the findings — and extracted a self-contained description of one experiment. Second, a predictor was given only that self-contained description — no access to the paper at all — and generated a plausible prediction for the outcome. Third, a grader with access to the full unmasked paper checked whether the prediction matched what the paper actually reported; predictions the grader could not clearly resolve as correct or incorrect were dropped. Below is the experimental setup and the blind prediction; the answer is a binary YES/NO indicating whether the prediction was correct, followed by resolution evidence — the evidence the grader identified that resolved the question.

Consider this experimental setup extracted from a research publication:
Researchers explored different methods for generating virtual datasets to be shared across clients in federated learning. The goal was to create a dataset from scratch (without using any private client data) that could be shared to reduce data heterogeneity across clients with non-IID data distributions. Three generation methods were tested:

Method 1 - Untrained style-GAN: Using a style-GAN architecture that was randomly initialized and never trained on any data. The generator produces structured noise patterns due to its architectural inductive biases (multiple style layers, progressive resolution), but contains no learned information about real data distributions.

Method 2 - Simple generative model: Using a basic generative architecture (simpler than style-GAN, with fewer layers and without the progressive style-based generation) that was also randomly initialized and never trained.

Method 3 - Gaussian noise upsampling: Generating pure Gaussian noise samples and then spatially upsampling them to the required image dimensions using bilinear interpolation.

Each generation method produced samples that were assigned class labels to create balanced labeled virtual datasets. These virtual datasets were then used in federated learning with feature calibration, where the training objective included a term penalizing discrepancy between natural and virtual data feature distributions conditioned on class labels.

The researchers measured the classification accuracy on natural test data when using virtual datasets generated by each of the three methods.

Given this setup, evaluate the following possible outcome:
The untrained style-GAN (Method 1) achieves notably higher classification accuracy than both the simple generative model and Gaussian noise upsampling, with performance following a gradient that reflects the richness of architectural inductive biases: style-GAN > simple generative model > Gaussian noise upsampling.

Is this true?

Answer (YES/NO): NO